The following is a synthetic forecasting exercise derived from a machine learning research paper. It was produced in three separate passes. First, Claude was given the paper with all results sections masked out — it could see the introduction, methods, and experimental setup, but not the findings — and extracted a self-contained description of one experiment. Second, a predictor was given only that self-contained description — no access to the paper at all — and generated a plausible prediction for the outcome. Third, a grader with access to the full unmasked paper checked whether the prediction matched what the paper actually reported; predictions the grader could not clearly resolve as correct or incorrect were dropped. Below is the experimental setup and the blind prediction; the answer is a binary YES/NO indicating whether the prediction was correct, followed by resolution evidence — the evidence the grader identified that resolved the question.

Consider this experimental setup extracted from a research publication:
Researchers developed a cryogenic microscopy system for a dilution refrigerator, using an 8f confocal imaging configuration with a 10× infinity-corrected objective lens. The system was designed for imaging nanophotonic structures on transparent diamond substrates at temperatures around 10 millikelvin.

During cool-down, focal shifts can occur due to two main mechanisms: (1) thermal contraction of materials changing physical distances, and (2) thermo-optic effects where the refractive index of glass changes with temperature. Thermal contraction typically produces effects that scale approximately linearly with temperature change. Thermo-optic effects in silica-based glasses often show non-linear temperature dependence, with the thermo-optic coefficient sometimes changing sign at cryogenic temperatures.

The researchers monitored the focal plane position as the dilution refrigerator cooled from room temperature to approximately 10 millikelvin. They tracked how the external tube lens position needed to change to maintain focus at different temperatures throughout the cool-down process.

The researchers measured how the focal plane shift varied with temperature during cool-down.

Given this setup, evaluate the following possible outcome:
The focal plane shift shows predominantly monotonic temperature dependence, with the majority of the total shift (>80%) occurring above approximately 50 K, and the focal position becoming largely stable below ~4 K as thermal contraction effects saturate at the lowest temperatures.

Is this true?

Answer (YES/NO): NO